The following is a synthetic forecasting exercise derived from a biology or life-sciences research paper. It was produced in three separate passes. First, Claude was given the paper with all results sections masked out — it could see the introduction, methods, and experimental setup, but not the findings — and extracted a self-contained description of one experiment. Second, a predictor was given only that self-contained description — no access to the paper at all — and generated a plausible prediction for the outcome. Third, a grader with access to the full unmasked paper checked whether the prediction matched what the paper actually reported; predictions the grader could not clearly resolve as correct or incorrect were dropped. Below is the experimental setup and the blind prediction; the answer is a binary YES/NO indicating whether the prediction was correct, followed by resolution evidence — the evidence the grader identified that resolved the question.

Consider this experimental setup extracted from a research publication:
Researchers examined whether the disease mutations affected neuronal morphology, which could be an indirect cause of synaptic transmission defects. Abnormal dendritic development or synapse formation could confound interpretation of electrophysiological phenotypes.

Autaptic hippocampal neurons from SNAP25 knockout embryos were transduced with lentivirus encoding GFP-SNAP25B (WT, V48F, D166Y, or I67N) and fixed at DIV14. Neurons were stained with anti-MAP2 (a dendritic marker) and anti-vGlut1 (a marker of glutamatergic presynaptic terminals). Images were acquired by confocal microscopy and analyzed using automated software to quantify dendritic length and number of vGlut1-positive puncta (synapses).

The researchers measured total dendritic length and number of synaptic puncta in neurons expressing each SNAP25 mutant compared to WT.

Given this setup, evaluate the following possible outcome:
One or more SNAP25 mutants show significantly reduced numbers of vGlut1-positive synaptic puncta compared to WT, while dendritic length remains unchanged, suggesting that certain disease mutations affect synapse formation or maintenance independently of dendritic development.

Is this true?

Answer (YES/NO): NO